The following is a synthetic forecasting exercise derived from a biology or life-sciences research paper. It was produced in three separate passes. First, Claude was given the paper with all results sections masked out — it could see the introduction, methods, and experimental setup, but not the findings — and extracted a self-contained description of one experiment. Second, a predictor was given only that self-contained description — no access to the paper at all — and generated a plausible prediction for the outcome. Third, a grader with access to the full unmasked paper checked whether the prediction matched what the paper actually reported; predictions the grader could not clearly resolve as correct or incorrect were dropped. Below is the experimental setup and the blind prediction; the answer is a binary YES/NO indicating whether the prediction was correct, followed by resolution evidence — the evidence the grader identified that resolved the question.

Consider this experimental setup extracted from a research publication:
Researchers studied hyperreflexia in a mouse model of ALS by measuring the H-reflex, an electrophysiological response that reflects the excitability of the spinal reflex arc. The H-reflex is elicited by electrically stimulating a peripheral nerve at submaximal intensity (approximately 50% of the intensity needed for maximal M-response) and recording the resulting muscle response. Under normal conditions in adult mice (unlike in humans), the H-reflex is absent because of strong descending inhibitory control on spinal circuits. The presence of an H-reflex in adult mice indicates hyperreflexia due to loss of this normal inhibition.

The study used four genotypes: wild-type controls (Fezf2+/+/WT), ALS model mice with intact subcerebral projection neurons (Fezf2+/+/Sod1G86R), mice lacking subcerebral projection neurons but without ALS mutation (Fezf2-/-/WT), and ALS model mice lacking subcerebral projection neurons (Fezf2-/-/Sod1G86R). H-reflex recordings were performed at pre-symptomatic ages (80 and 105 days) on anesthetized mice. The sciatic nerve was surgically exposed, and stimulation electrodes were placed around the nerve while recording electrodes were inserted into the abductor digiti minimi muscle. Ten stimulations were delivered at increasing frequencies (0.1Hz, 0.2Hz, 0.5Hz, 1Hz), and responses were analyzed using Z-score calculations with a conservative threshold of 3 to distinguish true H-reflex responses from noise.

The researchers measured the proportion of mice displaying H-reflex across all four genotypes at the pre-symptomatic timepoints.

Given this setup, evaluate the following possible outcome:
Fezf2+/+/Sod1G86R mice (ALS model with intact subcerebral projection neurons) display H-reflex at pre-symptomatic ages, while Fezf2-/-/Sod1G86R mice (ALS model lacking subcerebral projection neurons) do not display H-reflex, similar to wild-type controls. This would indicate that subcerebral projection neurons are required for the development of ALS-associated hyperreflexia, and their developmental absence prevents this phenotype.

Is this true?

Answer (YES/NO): NO